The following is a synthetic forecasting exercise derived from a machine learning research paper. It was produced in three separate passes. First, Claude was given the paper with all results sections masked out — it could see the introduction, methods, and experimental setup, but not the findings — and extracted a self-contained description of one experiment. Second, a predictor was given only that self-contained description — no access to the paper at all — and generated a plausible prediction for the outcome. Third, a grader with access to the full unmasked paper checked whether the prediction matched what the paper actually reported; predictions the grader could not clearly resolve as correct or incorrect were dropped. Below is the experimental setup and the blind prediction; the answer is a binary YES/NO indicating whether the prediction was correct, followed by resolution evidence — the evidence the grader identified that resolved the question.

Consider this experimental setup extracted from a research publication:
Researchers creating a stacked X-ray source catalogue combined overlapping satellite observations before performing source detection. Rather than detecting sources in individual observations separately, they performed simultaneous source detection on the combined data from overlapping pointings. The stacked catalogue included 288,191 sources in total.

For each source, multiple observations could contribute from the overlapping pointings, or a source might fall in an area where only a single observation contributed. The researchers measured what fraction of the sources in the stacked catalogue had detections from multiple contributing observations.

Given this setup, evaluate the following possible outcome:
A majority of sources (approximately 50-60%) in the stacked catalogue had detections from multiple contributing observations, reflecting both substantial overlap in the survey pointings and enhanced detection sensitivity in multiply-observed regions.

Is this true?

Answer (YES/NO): NO